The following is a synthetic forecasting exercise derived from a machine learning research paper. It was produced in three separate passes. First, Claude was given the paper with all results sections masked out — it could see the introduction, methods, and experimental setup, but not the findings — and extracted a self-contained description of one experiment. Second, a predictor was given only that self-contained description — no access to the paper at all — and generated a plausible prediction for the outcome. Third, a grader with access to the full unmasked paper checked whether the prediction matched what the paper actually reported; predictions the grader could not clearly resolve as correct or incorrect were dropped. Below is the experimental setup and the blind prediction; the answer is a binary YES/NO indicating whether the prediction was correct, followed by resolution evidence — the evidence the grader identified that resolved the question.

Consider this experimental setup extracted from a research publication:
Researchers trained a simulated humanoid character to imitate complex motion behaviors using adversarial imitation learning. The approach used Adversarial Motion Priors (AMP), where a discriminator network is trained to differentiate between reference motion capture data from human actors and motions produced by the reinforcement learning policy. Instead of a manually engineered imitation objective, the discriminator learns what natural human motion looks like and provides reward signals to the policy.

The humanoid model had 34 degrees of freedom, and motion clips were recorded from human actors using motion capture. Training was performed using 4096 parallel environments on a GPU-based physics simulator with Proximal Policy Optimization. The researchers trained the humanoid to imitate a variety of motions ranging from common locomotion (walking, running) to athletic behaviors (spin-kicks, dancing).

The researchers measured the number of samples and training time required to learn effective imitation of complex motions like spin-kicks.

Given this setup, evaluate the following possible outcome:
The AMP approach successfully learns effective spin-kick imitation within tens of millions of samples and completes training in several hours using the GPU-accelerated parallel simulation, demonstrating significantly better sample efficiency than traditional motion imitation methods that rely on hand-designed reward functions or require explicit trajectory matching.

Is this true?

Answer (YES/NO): NO